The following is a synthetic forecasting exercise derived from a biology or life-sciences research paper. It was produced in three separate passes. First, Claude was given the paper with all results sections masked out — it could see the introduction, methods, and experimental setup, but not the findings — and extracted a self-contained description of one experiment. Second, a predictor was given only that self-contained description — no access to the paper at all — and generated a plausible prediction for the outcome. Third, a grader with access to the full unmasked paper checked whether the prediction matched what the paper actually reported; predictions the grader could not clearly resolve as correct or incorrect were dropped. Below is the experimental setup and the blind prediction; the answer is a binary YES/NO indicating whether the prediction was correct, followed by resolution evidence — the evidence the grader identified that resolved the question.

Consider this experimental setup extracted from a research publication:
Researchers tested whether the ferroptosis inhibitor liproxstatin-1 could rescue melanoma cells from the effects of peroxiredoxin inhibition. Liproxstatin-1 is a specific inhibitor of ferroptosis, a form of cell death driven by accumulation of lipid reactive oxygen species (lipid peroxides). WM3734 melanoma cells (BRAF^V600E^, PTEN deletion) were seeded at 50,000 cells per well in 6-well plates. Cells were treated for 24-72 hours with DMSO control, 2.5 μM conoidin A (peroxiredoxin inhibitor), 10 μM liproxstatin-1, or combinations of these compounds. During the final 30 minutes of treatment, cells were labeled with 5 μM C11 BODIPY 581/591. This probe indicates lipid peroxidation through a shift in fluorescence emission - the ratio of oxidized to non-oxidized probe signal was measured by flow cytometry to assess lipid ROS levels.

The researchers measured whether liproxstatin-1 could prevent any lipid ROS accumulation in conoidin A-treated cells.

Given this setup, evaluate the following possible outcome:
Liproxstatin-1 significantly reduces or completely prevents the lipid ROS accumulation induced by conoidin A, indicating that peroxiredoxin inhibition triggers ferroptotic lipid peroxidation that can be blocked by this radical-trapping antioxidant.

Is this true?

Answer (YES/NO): NO